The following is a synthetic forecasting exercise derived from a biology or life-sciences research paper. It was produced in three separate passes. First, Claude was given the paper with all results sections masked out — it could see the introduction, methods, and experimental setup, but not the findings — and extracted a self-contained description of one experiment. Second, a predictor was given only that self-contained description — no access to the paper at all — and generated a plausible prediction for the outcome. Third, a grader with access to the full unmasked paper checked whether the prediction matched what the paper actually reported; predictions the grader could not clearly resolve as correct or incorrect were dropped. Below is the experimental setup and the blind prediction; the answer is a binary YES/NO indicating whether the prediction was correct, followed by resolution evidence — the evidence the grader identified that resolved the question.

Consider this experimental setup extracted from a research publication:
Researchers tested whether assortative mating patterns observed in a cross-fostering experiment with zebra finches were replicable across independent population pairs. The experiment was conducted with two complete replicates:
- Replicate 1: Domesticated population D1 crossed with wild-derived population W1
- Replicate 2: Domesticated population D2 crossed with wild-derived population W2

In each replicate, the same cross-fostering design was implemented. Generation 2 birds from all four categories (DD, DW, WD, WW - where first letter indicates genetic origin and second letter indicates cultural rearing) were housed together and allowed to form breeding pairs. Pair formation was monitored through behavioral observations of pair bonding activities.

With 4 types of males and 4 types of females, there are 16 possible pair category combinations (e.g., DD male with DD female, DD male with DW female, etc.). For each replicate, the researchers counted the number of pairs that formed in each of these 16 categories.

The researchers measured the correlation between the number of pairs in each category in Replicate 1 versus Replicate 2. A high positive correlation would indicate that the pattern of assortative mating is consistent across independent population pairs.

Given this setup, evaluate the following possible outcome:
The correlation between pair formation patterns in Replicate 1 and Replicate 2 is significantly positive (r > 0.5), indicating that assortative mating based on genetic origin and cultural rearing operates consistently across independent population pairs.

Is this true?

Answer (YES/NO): YES